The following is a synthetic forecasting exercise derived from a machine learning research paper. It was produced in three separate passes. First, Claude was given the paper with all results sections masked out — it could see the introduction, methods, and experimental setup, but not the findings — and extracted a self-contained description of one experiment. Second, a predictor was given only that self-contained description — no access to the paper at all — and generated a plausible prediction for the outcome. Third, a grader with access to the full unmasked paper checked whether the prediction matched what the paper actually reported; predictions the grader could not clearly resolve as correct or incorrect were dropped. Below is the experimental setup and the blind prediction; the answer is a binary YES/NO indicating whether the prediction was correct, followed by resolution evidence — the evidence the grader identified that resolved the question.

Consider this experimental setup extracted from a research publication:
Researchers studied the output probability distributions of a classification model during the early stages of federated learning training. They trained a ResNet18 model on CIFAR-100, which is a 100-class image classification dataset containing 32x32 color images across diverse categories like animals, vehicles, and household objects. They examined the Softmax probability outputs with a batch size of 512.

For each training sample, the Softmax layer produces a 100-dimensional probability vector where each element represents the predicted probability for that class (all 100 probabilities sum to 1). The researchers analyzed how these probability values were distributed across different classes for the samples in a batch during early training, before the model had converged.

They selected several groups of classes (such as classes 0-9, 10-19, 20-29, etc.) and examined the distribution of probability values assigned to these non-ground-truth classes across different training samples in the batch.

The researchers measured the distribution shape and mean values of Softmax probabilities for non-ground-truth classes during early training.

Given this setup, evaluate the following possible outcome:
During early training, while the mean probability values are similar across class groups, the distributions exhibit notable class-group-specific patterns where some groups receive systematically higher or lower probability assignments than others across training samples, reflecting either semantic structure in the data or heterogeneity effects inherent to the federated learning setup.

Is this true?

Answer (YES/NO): NO